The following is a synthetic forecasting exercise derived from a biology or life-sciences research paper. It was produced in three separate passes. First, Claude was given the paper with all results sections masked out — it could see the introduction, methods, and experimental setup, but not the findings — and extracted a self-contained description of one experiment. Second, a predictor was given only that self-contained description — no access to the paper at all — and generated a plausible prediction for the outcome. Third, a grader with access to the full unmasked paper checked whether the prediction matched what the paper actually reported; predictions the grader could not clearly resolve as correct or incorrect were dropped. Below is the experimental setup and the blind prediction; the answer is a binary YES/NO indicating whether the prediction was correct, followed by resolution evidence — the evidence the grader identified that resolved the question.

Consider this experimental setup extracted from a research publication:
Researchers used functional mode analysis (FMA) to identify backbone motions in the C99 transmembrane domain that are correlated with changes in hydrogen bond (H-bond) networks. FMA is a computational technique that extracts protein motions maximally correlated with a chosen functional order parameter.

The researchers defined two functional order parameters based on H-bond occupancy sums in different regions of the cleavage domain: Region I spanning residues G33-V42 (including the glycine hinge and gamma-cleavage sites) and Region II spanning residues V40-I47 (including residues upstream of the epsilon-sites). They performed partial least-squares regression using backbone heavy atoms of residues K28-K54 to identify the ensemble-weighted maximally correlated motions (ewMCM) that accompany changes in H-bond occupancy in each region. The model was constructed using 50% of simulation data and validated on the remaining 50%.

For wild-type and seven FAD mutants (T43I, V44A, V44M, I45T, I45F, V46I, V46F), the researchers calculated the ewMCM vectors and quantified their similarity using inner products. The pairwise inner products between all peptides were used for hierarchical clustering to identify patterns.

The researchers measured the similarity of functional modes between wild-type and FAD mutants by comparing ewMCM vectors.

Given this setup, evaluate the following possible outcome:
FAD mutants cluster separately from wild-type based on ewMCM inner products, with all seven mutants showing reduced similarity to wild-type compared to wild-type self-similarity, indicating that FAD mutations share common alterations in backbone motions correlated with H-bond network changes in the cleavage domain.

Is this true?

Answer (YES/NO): NO